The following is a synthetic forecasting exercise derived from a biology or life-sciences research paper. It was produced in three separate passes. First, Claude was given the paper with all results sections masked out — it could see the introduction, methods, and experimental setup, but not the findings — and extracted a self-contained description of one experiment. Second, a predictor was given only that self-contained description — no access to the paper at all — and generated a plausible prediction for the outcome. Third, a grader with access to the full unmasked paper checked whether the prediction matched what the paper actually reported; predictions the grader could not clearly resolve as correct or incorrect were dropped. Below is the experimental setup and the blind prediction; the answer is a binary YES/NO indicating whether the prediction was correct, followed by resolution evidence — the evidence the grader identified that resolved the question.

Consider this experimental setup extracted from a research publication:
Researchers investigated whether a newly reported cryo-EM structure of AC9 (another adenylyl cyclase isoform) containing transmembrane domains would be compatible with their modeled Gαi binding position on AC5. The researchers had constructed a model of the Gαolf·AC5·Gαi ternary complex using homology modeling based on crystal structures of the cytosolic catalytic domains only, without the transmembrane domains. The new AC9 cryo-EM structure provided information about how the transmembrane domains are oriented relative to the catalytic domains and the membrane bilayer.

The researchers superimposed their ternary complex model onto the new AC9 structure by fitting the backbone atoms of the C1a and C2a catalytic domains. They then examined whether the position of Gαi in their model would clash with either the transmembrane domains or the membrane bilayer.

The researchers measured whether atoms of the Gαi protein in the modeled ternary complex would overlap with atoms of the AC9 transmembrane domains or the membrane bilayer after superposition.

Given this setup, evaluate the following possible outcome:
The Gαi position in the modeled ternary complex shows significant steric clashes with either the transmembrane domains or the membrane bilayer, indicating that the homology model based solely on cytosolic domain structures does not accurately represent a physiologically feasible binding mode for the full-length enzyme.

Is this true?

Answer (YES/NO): NO